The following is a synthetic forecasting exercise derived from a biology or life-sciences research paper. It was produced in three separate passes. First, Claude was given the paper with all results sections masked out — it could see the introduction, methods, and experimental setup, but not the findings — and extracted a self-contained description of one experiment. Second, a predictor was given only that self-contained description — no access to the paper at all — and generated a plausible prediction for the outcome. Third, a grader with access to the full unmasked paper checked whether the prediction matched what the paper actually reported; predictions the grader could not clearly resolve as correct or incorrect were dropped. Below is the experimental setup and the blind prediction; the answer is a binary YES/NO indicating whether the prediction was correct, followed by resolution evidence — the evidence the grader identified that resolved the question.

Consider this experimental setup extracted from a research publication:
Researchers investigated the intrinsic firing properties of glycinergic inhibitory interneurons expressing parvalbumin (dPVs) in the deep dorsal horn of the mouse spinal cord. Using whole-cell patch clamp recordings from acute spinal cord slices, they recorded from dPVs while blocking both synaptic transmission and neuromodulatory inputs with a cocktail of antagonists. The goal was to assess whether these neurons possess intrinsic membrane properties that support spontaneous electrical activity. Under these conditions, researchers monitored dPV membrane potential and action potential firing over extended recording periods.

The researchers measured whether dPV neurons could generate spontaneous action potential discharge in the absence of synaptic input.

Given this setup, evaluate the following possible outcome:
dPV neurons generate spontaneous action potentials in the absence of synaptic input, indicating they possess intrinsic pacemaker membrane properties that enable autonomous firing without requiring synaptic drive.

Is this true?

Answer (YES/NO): YES